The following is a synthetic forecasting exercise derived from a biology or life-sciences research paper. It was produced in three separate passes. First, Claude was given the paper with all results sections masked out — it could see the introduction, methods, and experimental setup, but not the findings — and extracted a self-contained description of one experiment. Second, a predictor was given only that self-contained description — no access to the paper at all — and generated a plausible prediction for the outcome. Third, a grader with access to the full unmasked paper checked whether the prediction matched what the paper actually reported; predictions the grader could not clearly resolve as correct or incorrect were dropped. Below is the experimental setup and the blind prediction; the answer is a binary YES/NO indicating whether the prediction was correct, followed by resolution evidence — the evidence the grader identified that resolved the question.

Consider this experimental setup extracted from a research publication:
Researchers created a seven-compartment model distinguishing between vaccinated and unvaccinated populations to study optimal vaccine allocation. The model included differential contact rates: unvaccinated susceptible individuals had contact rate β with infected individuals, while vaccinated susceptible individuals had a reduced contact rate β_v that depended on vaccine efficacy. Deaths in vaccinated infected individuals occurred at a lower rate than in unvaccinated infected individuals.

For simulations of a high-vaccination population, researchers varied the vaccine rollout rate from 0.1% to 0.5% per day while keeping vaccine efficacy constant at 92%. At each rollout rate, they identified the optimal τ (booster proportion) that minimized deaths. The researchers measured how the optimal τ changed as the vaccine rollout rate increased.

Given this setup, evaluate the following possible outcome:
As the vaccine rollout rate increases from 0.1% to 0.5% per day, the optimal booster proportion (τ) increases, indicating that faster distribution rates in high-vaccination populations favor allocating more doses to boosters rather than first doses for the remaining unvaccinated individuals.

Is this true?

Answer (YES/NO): NO